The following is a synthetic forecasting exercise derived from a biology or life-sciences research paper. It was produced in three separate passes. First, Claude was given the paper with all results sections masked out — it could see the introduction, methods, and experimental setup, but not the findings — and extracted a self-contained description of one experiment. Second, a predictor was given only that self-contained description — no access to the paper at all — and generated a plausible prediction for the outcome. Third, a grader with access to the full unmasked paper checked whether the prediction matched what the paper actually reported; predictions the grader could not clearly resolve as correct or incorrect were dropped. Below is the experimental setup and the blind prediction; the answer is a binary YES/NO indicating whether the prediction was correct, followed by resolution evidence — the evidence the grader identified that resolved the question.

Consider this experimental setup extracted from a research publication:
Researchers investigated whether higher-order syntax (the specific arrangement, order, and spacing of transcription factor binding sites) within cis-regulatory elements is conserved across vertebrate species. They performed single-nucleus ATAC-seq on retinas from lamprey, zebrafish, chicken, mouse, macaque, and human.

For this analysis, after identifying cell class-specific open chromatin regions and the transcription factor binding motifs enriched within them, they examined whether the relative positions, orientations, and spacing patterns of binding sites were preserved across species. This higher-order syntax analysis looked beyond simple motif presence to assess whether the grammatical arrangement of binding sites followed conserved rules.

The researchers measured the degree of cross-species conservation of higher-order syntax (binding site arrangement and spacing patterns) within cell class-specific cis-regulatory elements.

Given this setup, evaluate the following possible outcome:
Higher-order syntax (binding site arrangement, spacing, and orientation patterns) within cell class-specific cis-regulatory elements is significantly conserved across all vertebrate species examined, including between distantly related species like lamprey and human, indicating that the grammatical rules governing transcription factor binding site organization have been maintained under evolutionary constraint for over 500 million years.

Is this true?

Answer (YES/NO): NO